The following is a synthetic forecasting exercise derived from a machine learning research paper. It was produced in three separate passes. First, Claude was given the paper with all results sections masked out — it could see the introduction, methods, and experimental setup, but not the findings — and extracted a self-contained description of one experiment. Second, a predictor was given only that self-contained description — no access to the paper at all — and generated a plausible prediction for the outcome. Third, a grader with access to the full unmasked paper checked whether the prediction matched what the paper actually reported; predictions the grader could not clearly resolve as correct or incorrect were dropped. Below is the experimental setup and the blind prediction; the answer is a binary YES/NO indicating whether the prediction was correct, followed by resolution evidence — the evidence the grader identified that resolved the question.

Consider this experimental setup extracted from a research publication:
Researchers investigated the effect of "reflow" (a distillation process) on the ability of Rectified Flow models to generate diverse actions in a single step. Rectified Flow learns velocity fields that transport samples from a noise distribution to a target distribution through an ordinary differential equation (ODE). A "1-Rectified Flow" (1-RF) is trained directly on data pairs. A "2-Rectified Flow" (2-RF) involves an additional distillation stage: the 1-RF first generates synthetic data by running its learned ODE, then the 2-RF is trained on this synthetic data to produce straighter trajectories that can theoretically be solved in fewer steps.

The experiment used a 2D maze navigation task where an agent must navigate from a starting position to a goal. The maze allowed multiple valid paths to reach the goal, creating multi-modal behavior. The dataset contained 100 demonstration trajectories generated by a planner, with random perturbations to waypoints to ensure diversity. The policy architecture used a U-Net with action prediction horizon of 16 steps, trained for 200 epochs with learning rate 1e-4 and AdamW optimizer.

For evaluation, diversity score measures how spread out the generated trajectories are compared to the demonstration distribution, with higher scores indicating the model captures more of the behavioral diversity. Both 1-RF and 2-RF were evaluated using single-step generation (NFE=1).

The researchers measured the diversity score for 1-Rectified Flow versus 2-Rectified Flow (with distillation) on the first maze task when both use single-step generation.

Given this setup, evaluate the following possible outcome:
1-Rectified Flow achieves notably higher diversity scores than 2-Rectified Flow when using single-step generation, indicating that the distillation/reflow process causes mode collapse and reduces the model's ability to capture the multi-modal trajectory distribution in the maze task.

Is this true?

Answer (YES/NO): NO